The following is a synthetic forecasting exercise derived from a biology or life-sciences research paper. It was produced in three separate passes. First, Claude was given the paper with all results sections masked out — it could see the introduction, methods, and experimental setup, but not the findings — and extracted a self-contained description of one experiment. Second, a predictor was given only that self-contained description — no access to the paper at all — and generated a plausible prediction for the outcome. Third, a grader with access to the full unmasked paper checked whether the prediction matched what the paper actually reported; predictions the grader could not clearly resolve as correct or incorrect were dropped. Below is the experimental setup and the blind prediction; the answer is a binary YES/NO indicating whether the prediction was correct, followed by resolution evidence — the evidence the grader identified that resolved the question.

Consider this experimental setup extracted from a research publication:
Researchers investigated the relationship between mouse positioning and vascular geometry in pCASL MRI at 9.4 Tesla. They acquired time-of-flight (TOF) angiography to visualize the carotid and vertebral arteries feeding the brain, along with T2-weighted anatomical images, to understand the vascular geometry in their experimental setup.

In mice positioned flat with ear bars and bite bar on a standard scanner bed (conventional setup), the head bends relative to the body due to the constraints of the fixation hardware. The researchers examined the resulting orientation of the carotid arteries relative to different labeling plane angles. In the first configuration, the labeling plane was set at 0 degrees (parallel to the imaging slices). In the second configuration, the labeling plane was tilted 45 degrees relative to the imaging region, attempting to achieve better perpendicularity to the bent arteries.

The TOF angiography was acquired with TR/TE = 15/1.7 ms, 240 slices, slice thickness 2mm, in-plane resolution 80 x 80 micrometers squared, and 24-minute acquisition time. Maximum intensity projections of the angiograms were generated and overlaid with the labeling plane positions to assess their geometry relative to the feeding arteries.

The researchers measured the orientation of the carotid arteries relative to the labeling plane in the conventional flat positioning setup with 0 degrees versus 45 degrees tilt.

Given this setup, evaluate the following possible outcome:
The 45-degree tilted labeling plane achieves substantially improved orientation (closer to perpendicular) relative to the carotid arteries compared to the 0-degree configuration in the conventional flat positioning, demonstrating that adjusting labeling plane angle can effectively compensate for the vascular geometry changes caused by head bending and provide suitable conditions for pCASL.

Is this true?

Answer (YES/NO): NO